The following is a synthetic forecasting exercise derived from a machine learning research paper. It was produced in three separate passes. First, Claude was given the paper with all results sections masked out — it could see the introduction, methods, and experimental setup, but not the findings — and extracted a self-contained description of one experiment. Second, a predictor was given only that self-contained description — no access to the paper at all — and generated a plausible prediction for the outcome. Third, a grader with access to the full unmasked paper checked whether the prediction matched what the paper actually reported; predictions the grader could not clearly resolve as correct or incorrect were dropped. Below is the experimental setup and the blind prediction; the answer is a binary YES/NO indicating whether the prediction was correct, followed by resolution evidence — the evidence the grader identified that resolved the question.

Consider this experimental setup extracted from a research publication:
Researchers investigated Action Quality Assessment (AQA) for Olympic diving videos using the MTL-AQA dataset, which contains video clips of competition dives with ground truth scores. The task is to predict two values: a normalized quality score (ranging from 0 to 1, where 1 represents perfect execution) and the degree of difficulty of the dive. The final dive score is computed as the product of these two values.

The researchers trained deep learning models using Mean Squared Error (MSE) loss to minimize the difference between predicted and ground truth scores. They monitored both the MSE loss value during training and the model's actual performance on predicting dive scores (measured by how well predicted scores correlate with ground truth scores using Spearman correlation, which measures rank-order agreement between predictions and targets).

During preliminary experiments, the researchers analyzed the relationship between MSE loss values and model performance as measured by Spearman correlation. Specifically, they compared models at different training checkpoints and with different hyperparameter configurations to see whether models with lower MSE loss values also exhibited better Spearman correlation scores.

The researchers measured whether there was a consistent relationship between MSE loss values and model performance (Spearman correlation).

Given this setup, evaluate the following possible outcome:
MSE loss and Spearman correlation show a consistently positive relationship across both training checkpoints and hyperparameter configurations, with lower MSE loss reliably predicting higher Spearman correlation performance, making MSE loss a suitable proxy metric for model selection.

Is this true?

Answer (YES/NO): NO